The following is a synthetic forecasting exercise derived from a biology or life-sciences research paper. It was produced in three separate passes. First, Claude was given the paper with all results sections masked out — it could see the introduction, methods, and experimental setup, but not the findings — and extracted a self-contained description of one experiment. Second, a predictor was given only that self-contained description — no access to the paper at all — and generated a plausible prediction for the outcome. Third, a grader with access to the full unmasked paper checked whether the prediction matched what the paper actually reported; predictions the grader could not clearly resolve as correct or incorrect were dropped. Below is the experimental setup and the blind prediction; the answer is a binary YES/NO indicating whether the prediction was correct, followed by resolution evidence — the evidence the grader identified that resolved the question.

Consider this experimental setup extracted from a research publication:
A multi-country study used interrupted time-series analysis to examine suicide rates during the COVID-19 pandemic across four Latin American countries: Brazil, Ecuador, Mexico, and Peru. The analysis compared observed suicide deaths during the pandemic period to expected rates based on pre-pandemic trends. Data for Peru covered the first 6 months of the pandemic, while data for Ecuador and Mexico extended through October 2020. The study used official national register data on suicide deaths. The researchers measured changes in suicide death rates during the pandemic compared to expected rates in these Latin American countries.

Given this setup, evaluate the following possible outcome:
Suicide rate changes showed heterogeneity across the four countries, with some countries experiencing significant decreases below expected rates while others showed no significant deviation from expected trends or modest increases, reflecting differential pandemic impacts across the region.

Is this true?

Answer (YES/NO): YES